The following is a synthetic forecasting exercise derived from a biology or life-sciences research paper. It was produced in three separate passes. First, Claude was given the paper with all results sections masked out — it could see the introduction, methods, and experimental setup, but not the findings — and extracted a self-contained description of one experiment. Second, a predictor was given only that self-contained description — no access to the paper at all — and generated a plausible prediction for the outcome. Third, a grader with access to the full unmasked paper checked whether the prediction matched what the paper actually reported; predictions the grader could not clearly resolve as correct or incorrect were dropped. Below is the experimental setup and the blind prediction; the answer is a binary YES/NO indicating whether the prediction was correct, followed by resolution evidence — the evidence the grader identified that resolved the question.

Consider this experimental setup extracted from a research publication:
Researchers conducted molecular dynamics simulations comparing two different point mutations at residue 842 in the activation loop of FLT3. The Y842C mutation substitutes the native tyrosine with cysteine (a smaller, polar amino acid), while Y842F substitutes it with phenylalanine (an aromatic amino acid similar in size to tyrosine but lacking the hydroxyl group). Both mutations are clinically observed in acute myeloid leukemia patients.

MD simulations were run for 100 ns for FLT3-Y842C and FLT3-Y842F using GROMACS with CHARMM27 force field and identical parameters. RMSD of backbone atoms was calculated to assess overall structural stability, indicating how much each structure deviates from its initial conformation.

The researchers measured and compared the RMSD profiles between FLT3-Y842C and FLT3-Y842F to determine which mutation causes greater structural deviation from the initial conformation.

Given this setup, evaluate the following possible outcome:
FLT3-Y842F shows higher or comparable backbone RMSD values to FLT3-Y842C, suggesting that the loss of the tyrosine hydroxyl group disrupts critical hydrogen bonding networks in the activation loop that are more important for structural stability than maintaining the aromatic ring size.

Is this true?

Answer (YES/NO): NO